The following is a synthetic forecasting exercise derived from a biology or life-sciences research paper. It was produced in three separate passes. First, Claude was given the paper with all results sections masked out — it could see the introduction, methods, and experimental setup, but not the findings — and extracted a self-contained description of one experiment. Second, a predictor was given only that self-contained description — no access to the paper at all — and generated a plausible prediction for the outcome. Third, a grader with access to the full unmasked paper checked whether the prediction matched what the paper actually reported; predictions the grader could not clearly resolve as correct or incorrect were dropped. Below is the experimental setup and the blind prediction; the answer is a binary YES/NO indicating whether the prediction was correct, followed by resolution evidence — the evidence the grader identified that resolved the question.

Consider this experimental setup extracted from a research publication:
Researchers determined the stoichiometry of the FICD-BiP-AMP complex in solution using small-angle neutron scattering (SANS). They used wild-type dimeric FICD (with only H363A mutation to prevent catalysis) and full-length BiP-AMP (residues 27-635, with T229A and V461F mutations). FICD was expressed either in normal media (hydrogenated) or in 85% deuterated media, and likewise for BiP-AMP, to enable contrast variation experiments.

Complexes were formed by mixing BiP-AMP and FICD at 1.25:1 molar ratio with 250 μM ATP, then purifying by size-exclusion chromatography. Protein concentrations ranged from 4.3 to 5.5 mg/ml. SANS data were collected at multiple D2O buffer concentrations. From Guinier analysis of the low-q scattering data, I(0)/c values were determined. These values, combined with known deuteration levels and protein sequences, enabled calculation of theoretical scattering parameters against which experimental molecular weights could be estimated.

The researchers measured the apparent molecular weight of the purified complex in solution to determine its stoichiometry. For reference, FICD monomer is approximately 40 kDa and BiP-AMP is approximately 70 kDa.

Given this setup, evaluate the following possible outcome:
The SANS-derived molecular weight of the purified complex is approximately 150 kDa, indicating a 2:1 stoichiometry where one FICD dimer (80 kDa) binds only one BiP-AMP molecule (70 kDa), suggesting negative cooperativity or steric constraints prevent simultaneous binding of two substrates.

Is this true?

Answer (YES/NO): NO